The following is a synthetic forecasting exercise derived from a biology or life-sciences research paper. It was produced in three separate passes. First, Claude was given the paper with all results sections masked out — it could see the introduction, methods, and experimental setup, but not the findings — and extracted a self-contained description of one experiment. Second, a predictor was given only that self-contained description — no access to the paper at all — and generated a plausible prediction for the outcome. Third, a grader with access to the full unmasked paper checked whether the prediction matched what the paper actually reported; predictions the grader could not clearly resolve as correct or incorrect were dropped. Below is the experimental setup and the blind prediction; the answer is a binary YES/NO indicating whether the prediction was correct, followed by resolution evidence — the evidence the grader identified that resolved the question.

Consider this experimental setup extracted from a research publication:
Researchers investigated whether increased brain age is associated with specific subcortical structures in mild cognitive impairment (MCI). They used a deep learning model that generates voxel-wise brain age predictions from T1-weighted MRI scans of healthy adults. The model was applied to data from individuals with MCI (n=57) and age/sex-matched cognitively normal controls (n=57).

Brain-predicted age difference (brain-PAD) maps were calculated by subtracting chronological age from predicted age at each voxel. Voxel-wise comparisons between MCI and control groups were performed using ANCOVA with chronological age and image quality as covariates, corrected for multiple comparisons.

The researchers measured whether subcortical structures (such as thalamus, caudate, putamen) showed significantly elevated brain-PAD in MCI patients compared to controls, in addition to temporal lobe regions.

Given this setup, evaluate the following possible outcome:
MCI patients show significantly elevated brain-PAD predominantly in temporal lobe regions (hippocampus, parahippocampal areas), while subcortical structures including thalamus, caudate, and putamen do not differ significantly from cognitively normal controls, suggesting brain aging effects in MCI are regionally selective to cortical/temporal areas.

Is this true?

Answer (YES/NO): NO